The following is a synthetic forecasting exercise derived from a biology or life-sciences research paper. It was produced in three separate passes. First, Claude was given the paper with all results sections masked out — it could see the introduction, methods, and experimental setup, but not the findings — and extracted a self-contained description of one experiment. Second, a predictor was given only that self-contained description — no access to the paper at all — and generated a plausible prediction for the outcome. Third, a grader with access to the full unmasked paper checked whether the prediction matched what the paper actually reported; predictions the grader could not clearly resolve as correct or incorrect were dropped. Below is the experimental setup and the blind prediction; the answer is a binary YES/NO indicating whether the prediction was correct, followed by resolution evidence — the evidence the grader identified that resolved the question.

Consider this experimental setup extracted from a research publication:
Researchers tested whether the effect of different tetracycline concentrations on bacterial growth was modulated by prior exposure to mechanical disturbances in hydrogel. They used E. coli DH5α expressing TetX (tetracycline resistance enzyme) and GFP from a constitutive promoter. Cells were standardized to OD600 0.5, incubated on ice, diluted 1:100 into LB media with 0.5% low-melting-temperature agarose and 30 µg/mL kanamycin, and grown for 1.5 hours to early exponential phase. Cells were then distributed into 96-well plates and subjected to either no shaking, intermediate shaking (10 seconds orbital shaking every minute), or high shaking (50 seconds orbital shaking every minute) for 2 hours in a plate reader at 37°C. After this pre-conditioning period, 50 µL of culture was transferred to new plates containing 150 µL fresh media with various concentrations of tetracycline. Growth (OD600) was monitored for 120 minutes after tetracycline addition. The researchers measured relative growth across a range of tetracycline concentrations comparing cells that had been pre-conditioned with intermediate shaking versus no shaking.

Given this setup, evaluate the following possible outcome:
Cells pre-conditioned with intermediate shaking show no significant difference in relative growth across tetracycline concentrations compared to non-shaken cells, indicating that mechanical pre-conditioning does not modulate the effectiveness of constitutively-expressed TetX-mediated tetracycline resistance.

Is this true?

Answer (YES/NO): NO